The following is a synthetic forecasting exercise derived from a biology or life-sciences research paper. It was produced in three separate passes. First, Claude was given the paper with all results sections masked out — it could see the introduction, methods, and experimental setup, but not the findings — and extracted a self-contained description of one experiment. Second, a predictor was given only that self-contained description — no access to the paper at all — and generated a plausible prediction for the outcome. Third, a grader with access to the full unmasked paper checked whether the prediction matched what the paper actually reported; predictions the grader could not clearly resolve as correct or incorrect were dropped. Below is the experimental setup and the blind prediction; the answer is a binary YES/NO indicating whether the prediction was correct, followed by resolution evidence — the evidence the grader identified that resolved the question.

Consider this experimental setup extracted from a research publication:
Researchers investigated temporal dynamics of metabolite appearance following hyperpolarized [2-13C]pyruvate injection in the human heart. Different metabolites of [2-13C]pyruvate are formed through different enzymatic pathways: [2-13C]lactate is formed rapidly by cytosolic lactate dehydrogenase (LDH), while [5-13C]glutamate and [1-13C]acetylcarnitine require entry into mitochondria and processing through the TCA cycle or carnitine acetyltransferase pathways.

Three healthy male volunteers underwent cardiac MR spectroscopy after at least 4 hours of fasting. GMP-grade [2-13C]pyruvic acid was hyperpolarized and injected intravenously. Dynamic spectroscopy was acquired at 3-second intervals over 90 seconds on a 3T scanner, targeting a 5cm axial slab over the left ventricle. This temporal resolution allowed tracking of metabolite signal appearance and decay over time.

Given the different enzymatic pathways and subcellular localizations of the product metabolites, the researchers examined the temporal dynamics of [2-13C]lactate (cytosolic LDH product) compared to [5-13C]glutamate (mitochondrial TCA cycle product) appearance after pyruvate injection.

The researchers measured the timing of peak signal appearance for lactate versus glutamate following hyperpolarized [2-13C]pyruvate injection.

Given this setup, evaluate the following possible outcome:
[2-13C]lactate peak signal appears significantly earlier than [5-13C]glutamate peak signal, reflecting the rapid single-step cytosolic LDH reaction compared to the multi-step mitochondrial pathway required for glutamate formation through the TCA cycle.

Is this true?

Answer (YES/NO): NO